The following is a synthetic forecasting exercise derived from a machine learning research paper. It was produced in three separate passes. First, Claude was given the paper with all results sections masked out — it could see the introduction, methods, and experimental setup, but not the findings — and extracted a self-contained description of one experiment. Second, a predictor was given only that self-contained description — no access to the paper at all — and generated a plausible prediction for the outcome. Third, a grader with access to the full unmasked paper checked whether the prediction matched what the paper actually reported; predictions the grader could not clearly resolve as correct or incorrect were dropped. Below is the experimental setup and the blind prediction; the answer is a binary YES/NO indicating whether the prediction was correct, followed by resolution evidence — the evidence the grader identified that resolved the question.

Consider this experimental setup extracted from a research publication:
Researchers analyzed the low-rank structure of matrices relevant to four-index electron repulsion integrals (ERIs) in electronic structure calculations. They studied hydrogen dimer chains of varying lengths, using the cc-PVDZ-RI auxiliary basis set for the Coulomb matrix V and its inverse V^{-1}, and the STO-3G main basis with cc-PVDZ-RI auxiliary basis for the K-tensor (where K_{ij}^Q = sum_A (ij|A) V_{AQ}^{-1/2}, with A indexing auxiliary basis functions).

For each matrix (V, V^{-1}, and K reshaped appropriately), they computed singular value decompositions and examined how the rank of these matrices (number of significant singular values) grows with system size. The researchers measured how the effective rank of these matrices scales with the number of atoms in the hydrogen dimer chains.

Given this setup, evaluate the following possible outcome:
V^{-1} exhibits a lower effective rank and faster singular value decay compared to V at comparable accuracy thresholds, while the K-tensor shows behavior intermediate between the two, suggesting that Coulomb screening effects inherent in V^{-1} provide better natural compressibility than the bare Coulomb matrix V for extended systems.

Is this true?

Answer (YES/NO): NO